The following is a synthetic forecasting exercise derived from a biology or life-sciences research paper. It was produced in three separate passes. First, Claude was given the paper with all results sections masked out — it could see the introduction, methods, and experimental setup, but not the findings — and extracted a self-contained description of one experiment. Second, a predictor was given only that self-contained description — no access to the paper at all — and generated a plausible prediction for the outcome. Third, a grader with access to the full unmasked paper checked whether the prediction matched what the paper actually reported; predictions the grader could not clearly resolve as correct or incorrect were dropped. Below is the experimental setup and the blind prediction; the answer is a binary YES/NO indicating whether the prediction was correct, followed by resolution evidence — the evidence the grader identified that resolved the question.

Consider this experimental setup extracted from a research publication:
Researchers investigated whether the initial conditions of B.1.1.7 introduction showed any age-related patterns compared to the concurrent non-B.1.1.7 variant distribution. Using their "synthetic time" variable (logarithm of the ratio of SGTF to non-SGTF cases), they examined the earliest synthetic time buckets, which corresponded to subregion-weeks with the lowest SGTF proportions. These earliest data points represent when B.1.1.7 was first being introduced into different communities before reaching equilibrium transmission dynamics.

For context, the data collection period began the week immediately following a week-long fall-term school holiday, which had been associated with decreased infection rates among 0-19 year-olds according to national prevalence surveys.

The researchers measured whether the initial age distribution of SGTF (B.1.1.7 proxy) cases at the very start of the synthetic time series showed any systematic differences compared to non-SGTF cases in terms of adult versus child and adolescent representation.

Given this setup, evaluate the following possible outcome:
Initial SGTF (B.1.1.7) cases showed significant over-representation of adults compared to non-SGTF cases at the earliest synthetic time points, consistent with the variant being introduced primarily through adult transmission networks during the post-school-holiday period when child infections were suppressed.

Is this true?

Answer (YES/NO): NO